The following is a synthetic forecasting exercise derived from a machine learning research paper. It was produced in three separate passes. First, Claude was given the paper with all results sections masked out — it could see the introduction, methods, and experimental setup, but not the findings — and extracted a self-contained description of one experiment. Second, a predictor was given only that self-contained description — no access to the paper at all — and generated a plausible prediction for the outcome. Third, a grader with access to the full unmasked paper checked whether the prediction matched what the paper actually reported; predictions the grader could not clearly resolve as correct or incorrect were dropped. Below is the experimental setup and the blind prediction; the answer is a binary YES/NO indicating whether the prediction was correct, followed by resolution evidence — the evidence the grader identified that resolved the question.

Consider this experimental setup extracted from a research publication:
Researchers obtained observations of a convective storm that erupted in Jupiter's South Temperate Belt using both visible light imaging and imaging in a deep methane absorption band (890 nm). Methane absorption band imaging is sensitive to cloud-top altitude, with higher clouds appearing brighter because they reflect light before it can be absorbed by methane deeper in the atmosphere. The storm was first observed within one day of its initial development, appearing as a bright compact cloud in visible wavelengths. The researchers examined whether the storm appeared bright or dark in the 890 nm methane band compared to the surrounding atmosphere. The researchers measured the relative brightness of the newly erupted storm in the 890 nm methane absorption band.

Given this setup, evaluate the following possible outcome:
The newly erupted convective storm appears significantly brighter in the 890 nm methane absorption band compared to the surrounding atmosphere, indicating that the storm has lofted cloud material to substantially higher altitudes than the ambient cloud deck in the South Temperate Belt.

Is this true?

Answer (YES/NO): YES